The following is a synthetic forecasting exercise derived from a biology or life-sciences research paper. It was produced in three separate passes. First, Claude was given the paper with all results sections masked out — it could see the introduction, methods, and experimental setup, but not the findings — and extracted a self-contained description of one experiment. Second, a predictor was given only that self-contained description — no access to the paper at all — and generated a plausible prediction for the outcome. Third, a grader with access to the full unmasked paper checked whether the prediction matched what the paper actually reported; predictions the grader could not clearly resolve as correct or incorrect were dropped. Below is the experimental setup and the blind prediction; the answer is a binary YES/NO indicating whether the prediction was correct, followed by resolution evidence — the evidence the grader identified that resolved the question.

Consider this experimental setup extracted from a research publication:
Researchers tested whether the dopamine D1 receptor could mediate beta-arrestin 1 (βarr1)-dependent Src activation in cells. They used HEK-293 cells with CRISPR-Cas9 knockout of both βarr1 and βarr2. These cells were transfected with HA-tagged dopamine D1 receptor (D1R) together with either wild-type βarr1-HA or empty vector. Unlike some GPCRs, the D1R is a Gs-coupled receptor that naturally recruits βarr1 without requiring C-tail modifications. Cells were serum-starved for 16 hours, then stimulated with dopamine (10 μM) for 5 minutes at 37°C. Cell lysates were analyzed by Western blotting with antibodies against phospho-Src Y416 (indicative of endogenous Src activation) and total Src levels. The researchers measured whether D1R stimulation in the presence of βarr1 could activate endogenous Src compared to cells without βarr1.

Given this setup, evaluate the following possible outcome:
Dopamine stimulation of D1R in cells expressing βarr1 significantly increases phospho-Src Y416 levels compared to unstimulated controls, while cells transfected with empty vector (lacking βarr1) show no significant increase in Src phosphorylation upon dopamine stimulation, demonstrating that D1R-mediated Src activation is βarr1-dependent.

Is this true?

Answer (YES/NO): YES